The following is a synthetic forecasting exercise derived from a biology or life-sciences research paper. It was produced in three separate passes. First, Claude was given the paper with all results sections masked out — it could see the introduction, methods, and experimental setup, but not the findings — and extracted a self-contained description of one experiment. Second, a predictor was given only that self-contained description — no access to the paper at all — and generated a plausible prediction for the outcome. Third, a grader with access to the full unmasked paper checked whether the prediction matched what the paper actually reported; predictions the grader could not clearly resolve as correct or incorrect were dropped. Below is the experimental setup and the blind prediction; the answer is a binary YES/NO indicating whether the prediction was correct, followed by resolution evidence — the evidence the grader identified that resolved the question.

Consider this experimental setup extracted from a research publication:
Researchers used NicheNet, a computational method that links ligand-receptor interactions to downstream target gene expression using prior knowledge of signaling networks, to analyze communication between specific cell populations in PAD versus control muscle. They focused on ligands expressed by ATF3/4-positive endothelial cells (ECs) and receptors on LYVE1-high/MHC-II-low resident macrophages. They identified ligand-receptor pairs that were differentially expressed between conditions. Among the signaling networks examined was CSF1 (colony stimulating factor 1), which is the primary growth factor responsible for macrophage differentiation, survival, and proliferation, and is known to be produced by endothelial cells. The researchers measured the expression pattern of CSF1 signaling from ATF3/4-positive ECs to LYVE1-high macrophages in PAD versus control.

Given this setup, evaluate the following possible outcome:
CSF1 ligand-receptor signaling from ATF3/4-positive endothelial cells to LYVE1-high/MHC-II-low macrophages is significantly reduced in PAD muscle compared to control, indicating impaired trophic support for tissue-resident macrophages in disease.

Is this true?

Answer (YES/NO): YES